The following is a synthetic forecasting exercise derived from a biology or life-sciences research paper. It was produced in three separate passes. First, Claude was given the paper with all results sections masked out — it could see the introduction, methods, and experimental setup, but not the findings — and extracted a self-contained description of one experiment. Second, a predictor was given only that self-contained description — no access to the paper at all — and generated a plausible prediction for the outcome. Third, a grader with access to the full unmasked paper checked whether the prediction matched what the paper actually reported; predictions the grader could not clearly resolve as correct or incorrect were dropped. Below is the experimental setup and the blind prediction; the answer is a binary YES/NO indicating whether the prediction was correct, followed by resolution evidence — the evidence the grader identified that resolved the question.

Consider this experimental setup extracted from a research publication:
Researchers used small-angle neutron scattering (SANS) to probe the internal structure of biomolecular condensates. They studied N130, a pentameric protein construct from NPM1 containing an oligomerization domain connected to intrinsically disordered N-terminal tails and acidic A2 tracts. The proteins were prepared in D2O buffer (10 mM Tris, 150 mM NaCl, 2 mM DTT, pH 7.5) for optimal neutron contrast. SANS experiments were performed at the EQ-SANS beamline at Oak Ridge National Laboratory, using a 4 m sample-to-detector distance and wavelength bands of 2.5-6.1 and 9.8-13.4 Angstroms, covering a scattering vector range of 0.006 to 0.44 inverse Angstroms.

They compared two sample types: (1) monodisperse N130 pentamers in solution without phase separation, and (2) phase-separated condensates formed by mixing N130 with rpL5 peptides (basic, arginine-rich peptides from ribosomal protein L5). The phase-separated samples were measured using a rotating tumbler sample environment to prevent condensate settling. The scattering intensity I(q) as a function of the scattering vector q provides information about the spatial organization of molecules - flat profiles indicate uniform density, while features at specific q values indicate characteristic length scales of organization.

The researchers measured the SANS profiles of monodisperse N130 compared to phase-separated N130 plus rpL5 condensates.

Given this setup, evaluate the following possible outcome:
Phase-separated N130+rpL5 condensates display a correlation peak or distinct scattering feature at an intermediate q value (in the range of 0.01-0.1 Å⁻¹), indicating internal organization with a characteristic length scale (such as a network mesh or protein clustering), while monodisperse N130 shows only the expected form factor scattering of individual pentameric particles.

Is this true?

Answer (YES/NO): YES